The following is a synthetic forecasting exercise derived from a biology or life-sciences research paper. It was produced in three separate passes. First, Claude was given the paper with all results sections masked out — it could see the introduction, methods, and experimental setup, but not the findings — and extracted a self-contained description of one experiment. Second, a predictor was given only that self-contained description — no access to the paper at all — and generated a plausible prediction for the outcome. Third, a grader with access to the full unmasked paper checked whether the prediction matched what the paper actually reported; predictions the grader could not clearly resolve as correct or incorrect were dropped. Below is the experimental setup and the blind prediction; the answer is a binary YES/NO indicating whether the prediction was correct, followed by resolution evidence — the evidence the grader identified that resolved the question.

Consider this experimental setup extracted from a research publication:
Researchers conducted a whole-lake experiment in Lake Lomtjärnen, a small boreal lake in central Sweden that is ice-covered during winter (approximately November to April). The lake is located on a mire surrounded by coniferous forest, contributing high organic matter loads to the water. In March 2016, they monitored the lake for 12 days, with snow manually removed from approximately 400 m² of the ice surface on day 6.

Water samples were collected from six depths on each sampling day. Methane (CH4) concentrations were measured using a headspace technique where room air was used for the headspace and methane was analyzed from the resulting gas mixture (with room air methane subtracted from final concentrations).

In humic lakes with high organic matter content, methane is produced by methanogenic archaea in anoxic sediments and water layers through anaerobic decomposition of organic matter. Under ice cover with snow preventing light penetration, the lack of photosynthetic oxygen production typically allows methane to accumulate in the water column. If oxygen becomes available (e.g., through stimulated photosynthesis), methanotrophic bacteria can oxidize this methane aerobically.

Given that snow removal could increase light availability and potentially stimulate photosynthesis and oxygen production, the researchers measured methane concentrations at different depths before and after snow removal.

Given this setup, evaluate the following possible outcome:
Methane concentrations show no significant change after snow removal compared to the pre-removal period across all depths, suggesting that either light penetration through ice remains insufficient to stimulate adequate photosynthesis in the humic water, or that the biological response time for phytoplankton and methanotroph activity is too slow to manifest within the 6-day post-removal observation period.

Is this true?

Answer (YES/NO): NO